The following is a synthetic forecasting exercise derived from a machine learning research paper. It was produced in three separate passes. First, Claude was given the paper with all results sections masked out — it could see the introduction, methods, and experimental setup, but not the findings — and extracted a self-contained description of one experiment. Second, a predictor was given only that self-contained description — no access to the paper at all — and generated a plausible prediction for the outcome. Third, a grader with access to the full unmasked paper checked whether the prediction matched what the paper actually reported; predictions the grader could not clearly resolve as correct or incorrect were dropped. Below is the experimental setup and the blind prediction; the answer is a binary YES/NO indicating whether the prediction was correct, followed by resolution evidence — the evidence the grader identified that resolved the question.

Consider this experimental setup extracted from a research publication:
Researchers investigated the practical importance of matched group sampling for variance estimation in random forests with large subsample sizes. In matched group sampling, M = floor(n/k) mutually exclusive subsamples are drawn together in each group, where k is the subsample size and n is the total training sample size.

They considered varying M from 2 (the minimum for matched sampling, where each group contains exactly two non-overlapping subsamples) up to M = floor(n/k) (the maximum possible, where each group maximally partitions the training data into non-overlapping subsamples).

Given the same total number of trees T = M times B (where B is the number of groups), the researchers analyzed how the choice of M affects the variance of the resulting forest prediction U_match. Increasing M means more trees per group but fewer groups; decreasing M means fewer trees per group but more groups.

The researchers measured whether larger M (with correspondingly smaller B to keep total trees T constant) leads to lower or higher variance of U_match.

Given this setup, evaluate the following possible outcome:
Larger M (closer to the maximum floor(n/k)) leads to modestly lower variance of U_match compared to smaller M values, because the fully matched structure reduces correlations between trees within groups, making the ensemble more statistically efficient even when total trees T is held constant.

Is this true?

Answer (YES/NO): NO